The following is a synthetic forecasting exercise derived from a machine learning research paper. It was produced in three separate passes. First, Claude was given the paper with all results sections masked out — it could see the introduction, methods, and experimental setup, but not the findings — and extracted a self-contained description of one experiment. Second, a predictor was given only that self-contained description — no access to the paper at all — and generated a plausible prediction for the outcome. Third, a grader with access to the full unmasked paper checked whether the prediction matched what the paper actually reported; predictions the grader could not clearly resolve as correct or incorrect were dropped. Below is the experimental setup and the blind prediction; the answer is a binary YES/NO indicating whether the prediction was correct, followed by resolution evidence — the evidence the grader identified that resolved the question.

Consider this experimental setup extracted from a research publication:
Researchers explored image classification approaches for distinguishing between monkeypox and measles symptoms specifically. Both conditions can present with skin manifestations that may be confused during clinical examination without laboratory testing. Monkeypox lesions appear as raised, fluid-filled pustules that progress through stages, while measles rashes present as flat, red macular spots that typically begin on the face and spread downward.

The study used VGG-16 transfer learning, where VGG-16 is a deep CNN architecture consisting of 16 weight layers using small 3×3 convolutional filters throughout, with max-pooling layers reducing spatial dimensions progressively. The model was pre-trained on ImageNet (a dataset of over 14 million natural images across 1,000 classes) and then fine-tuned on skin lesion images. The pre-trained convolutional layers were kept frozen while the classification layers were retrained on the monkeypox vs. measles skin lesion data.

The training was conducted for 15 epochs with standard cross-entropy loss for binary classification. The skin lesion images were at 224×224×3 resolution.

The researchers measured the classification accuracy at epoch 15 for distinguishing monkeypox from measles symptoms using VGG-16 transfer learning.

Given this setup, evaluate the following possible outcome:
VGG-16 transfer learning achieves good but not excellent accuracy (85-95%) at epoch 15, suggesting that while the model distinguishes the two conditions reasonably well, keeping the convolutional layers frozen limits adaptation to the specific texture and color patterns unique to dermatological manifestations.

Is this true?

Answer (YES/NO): NO